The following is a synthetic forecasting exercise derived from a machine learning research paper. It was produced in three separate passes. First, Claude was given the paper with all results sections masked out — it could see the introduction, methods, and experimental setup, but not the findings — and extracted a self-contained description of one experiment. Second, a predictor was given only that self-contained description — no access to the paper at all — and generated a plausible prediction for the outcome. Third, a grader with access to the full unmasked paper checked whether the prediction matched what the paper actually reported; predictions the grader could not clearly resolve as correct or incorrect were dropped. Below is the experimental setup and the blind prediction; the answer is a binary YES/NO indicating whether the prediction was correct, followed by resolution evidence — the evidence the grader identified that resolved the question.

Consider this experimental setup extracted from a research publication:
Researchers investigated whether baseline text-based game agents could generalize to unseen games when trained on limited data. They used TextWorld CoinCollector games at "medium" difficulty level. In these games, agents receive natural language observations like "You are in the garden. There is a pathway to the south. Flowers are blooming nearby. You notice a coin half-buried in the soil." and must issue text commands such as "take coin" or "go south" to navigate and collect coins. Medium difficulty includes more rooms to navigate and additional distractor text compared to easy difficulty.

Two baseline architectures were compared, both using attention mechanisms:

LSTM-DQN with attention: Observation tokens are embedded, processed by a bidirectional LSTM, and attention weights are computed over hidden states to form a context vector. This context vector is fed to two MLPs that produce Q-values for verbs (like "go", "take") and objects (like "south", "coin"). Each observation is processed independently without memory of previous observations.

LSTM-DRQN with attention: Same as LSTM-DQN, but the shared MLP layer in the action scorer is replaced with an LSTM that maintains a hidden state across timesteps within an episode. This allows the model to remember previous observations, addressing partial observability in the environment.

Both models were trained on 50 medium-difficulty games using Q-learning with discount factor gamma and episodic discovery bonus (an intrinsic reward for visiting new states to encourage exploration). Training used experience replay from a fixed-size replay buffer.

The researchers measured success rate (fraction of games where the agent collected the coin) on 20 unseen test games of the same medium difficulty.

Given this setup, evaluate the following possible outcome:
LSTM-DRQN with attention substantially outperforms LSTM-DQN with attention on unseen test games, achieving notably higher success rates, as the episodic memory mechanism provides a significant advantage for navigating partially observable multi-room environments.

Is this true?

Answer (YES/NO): NO